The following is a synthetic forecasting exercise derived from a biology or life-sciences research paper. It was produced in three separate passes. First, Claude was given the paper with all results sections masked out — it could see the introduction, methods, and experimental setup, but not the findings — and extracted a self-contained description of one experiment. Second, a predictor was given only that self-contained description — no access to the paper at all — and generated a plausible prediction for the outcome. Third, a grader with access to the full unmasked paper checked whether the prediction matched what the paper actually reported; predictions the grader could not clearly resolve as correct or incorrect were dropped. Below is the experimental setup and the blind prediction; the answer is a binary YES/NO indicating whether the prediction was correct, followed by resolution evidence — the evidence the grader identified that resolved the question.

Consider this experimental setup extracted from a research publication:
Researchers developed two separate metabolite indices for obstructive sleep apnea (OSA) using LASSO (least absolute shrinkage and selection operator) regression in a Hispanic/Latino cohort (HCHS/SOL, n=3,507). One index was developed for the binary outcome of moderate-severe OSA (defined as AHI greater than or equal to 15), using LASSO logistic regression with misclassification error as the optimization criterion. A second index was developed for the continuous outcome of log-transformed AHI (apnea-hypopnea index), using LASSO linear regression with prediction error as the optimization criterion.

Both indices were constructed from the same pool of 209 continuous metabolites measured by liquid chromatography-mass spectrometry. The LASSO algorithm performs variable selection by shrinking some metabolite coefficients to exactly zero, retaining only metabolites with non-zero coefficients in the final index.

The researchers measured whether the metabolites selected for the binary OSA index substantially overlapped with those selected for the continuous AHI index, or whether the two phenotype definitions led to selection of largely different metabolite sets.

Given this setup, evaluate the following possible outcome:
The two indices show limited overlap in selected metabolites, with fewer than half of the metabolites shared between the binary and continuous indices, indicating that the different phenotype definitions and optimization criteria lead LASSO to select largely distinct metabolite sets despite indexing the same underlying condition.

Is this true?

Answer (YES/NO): NO